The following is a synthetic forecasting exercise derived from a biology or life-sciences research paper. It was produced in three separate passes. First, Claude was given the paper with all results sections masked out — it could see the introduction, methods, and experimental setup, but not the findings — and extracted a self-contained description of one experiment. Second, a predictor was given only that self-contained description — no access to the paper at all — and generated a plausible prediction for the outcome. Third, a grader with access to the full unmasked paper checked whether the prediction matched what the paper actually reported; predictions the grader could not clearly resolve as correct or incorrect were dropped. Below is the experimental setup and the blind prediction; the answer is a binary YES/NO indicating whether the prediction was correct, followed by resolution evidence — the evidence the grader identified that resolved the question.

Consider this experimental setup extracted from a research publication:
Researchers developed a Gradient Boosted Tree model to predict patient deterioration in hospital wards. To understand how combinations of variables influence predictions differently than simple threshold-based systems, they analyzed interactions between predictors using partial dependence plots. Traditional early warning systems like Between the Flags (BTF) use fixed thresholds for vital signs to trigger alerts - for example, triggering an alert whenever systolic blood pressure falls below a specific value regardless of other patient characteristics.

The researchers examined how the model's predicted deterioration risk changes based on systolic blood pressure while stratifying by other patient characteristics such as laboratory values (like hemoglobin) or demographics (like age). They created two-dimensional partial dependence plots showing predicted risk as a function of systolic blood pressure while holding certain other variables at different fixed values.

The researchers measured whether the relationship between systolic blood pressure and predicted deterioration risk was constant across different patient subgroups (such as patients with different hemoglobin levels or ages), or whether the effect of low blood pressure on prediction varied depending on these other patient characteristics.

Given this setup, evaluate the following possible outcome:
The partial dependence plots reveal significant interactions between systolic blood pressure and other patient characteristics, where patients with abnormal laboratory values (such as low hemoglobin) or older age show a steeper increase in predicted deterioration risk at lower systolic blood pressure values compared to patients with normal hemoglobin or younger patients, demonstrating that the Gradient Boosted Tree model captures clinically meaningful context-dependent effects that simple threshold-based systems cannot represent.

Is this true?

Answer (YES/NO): NO